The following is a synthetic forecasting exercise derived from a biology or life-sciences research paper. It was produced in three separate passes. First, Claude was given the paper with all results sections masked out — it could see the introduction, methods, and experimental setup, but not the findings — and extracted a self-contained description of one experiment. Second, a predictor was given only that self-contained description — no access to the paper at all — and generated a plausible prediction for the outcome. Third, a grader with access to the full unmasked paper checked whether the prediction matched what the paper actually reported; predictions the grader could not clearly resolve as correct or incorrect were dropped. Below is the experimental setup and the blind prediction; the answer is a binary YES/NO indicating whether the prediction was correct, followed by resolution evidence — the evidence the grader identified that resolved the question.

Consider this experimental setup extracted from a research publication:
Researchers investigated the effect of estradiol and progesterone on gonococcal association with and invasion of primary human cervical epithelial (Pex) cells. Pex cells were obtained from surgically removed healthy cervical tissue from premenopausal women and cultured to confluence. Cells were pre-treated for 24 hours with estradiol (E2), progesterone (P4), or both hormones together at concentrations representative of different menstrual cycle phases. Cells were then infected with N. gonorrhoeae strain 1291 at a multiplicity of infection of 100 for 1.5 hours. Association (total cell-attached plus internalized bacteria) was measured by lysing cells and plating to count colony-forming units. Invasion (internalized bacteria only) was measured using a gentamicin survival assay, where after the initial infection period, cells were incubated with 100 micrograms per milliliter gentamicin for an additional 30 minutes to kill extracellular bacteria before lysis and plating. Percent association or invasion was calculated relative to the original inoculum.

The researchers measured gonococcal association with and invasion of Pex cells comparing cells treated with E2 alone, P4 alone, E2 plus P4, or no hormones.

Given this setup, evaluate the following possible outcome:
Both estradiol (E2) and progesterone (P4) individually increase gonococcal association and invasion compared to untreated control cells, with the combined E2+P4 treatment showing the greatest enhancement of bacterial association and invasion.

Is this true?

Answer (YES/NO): NO